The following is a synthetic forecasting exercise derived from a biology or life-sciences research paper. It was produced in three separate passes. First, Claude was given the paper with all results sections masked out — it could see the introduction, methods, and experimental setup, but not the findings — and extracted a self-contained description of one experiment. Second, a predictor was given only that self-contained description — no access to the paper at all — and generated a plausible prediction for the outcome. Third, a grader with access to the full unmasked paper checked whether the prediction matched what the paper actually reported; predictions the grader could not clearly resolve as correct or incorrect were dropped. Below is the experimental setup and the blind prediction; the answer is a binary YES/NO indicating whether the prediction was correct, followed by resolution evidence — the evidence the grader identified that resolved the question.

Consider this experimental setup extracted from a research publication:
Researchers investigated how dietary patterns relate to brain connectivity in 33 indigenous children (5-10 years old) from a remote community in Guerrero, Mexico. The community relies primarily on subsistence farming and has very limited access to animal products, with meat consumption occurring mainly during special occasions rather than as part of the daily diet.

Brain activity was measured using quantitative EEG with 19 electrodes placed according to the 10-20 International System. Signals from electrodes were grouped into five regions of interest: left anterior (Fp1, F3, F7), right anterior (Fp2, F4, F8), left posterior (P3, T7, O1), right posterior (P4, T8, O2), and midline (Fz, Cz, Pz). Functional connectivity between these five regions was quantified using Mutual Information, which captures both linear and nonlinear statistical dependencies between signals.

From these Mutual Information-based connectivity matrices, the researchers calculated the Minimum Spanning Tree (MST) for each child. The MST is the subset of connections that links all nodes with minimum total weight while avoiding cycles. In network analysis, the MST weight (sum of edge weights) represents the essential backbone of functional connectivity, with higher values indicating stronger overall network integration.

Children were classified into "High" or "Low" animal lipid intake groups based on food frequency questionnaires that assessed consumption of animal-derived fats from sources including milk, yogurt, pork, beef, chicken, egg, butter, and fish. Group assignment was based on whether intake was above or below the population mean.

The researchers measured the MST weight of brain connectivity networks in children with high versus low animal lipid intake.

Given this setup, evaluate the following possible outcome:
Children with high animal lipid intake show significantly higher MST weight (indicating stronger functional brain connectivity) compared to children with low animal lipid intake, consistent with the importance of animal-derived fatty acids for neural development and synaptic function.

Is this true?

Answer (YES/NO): YES